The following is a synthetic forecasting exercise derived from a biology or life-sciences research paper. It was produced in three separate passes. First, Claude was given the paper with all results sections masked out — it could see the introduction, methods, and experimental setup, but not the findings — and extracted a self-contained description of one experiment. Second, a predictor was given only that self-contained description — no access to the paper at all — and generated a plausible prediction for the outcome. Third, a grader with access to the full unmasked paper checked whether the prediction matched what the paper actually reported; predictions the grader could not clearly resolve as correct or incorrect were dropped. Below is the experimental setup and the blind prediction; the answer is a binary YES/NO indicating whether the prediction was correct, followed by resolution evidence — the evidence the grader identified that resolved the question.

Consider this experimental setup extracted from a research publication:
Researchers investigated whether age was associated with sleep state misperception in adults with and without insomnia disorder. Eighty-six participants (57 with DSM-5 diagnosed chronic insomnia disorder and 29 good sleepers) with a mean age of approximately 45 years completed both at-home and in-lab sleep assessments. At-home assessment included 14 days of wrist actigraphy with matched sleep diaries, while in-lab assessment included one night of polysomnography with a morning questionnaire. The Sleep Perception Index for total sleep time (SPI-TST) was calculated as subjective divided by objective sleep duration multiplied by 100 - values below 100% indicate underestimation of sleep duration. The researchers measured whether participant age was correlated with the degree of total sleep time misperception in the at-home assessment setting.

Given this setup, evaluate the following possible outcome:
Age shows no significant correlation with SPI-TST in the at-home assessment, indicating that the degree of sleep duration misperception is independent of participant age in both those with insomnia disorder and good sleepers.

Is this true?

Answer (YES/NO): NO